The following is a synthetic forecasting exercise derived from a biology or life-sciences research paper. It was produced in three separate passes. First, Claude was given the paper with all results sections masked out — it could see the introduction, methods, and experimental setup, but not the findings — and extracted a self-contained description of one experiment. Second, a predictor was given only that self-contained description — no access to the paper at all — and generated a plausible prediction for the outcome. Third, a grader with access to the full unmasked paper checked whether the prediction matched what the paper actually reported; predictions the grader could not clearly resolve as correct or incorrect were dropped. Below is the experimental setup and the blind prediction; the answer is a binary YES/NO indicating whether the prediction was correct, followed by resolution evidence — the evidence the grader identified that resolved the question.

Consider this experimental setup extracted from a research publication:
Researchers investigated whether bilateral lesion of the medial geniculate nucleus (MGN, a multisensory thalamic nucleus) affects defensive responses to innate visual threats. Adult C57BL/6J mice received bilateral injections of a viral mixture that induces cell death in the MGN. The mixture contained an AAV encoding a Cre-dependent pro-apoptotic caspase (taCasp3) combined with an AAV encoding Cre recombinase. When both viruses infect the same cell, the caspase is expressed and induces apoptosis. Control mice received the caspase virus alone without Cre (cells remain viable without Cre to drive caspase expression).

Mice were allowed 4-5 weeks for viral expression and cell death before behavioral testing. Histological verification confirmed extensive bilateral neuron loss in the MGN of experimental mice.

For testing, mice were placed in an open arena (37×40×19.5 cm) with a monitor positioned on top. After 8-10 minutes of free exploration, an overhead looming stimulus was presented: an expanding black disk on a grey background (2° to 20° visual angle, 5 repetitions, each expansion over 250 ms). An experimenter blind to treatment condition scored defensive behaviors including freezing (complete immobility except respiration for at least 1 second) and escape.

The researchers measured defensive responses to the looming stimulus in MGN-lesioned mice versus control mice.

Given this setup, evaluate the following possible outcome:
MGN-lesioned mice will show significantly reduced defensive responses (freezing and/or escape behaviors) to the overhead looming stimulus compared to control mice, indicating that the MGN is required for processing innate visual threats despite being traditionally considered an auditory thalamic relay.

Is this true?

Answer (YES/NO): YES